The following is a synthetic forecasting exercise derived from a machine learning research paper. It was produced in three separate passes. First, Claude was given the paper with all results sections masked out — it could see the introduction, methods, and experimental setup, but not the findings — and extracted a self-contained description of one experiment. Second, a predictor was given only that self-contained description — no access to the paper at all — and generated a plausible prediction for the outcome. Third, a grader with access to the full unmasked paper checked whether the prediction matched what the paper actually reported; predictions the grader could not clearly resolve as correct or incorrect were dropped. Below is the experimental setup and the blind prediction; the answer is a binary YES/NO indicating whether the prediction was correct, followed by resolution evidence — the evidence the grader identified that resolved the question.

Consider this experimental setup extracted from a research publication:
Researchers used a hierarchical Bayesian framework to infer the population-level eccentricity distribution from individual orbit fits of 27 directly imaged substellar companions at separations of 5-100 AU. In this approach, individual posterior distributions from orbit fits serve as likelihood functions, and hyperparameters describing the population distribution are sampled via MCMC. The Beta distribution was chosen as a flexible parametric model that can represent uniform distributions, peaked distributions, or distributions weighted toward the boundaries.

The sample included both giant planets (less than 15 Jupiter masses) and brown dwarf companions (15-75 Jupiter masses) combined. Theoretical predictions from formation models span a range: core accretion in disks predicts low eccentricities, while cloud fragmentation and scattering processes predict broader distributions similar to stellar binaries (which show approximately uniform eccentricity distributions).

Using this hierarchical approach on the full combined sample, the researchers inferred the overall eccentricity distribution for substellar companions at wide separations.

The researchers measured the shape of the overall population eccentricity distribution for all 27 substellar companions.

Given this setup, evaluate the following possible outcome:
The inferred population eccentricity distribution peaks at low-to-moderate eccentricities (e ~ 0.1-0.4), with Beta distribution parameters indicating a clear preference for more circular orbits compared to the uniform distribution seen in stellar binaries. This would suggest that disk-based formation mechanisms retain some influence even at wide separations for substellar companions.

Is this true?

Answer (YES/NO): NO